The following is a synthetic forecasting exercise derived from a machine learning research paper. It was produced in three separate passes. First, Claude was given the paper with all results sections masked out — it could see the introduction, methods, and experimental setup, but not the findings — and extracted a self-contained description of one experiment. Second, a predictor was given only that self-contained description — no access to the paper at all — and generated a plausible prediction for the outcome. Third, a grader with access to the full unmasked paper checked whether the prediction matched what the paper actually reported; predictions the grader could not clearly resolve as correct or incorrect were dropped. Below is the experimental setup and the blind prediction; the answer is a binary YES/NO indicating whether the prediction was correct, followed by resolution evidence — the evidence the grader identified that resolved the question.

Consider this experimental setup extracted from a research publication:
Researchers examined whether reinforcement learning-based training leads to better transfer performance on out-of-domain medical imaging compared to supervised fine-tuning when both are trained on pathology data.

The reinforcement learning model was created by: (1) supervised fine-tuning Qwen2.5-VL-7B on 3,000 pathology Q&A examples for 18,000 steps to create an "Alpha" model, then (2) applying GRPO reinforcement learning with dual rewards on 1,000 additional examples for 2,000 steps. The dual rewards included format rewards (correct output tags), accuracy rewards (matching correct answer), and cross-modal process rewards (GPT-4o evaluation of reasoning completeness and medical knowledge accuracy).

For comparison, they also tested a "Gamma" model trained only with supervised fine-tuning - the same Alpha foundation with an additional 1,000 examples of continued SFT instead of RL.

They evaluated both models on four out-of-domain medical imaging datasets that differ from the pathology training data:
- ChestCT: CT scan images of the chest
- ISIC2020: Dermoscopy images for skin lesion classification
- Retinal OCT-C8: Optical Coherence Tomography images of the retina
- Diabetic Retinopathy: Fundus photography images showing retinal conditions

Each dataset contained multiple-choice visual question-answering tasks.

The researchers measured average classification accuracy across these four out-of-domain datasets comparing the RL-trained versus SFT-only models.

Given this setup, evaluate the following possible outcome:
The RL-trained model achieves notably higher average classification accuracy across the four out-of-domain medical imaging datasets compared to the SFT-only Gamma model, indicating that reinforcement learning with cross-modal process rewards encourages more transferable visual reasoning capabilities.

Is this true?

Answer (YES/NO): YES